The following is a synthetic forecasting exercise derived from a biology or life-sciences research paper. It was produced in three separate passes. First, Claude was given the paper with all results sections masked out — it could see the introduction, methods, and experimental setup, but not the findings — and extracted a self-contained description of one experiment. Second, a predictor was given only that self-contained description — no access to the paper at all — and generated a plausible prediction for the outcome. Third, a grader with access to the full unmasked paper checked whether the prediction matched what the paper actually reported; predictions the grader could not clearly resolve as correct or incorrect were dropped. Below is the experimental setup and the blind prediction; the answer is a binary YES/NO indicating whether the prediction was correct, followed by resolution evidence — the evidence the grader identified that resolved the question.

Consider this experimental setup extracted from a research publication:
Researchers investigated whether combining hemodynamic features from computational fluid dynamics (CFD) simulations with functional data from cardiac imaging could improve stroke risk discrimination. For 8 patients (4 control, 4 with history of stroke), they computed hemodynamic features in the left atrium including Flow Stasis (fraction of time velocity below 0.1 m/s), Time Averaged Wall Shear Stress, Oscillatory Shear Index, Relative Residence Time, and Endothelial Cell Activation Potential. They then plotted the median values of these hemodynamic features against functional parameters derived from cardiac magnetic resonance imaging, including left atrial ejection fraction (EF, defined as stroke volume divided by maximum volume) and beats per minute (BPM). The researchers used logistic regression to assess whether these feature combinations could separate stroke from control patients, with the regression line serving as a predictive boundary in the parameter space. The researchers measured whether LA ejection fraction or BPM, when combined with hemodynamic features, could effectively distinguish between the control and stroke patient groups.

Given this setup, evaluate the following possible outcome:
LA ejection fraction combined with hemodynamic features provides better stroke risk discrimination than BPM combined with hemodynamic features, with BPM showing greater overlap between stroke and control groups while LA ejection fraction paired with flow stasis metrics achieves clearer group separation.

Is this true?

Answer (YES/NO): NO